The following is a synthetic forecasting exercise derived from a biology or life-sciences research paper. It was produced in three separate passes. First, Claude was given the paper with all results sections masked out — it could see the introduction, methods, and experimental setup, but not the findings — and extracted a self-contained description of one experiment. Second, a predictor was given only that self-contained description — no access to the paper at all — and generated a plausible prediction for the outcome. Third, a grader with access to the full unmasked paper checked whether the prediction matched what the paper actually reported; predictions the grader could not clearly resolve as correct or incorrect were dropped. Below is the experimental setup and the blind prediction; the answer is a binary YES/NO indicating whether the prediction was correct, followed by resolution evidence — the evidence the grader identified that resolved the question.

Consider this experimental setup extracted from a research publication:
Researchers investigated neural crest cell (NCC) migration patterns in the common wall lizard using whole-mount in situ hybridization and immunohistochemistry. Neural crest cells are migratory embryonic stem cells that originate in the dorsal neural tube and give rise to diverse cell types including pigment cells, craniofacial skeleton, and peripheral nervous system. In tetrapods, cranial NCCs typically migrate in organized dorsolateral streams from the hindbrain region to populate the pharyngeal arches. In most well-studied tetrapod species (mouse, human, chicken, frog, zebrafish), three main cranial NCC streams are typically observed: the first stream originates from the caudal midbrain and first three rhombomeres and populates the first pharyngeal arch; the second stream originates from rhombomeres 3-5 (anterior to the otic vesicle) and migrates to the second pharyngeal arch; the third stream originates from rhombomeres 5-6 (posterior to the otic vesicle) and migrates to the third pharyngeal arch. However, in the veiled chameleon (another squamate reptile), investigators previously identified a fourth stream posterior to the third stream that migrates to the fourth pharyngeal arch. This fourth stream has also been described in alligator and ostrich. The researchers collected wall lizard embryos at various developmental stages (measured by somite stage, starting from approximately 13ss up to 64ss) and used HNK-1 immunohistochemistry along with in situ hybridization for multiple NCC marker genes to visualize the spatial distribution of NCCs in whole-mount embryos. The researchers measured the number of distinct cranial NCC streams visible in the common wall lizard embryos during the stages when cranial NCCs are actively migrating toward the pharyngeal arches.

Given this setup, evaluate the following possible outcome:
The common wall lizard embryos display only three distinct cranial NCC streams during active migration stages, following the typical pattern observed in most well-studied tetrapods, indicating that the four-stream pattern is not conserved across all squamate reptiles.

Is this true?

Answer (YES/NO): YES